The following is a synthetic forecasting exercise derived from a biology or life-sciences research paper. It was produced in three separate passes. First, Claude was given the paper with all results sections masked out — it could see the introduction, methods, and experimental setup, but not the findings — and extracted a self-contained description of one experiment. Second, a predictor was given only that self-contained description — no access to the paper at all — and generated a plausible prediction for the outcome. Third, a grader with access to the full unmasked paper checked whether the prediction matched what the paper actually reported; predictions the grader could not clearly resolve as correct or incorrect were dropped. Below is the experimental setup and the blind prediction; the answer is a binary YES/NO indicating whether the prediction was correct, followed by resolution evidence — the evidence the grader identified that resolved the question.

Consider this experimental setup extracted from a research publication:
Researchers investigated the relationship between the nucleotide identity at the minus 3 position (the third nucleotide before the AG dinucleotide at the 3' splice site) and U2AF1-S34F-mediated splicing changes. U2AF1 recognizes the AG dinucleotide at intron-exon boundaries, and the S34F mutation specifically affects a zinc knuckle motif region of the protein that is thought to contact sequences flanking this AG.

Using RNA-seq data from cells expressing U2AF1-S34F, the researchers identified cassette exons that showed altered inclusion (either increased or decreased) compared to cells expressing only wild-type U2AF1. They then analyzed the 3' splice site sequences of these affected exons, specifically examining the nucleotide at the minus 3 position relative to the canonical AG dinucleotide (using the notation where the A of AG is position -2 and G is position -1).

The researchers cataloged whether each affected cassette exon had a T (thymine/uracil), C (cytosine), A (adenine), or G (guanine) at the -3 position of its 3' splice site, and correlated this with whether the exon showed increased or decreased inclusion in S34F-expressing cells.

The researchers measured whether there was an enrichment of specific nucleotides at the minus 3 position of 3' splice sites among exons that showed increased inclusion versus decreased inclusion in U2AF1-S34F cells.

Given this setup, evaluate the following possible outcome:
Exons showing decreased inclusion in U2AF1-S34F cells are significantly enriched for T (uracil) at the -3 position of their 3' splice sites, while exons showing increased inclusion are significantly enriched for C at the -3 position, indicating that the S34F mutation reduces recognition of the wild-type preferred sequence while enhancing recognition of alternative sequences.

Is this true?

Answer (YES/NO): YES